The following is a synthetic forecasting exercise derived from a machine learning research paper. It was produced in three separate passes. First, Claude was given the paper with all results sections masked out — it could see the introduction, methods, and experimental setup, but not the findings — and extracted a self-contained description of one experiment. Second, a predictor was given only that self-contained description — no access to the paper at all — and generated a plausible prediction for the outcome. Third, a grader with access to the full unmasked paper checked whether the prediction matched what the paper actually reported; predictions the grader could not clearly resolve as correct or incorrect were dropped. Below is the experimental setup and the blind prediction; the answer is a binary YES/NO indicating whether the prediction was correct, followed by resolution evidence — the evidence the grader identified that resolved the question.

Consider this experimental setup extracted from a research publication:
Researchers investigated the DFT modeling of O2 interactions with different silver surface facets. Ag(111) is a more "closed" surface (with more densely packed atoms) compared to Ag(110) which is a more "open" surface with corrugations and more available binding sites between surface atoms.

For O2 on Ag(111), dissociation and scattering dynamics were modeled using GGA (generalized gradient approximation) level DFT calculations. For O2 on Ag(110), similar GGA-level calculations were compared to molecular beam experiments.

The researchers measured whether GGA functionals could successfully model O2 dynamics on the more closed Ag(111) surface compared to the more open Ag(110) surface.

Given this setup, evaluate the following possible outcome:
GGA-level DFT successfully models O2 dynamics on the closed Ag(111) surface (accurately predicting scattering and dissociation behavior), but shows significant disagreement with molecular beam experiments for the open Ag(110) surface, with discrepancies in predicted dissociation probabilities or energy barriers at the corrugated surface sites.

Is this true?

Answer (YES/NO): YES